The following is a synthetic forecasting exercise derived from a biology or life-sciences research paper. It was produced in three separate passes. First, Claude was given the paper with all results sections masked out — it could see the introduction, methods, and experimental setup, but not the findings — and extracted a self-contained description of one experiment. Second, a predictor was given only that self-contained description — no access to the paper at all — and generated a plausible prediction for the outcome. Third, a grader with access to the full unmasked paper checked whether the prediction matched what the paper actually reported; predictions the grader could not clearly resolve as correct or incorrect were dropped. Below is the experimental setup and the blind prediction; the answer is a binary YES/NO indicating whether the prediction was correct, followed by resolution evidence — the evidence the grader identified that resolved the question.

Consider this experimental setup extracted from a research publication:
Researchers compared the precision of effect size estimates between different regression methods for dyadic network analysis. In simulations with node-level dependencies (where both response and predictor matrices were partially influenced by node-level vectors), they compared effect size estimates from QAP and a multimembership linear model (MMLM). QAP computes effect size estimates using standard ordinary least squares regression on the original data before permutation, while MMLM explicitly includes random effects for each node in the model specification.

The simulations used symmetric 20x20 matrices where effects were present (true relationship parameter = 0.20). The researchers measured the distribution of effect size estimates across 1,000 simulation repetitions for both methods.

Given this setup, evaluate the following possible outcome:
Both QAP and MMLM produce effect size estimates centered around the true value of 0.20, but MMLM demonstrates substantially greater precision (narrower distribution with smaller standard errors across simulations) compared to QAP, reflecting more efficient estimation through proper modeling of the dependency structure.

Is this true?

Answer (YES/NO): YES